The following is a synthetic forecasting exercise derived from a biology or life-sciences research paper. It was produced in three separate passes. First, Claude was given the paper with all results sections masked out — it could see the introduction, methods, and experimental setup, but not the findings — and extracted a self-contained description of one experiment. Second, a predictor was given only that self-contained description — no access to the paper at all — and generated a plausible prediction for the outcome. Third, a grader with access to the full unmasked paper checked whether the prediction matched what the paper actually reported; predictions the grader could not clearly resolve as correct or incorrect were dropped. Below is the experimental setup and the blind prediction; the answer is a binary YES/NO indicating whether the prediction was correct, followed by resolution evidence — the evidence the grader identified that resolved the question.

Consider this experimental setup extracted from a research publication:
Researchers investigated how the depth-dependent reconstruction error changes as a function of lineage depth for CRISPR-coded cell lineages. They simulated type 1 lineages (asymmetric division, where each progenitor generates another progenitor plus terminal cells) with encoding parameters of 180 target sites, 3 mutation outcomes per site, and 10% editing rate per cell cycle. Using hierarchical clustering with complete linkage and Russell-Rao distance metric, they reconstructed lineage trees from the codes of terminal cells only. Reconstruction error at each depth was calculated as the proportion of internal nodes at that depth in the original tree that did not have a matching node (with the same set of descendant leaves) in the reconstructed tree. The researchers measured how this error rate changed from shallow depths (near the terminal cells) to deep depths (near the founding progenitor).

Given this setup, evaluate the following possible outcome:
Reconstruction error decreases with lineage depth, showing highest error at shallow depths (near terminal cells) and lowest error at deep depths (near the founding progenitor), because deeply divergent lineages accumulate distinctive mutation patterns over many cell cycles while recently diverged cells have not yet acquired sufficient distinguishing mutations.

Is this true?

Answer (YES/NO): NO